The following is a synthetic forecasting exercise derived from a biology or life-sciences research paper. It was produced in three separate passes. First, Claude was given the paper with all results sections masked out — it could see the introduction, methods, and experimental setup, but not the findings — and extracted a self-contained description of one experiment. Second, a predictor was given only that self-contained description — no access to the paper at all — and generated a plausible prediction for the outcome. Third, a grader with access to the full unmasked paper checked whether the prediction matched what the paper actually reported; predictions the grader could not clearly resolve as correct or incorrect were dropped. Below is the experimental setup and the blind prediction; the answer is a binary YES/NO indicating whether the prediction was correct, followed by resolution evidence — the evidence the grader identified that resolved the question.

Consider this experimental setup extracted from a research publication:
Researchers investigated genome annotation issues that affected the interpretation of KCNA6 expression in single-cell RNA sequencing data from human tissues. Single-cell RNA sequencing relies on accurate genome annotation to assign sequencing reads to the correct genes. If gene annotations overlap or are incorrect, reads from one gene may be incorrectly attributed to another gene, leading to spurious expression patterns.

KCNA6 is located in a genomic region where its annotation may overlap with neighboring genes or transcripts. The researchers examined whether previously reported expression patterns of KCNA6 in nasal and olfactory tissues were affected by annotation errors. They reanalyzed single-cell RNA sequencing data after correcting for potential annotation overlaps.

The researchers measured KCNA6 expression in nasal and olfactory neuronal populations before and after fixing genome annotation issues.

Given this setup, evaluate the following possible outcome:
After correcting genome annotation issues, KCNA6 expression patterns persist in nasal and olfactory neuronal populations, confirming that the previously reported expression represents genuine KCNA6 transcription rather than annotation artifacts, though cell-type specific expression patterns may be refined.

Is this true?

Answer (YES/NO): NO